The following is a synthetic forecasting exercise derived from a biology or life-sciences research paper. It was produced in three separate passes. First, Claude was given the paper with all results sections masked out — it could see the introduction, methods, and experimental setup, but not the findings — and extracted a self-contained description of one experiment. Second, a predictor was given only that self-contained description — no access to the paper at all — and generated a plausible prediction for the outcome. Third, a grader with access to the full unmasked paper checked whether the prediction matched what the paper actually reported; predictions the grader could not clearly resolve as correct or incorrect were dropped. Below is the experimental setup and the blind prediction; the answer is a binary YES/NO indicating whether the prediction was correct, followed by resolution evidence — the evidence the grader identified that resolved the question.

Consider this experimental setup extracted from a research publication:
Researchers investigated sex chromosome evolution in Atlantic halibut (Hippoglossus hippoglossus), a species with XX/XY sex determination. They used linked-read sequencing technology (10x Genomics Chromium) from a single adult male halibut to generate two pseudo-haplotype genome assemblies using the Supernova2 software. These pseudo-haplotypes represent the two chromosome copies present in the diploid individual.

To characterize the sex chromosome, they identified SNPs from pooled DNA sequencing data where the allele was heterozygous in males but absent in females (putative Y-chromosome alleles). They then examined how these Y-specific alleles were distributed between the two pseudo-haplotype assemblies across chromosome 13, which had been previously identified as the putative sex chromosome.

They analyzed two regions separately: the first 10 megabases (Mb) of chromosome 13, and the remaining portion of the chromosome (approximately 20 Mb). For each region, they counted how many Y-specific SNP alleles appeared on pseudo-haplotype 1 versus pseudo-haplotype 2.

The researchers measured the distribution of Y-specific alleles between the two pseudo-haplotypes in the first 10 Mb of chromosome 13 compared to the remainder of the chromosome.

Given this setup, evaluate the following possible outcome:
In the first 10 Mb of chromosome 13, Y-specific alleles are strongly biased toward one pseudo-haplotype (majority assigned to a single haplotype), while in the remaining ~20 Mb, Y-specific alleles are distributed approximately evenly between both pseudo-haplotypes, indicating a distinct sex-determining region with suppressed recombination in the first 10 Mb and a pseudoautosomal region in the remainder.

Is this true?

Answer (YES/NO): YES